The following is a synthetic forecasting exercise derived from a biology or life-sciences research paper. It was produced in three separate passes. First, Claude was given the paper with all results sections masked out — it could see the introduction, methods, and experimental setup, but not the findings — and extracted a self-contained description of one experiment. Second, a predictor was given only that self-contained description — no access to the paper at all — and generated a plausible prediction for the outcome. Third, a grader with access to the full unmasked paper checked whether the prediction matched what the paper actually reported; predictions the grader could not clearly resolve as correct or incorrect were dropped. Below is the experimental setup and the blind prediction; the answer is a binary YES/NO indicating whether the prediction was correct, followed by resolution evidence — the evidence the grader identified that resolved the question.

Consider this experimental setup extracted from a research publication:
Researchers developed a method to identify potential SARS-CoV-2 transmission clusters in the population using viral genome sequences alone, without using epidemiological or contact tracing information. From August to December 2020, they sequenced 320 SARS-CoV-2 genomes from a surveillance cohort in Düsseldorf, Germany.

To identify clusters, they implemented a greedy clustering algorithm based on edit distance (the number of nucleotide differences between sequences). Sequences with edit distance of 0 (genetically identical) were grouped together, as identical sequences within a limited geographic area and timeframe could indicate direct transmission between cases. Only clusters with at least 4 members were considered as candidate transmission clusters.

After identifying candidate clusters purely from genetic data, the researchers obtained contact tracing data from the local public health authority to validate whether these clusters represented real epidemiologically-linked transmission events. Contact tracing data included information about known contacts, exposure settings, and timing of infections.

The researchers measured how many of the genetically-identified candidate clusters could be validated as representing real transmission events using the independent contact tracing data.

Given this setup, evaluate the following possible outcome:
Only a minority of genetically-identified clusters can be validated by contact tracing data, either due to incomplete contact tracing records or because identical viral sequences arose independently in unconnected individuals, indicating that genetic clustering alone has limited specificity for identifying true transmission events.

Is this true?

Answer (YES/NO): NO